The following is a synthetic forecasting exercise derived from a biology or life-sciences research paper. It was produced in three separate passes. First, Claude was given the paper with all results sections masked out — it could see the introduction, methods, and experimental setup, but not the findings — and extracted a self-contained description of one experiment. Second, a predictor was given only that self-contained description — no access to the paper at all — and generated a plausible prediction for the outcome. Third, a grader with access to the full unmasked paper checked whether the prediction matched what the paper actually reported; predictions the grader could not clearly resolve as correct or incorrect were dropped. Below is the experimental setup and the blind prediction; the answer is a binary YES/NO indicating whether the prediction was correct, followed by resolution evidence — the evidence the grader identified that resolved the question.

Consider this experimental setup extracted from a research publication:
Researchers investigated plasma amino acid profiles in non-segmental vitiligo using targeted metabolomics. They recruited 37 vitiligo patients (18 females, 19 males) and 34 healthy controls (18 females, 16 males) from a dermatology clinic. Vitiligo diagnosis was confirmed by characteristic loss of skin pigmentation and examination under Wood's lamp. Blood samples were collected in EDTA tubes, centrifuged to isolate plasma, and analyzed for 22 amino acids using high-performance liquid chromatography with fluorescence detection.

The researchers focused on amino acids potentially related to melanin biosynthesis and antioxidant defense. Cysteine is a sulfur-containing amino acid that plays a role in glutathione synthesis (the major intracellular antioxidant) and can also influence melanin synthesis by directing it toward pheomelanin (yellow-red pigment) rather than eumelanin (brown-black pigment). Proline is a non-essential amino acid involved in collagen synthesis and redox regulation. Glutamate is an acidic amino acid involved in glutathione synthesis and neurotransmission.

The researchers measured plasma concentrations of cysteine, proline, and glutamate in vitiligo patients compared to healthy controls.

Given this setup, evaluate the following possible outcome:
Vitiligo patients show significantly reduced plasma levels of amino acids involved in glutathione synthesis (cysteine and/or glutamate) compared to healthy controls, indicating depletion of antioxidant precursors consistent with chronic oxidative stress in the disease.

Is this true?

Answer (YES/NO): NO